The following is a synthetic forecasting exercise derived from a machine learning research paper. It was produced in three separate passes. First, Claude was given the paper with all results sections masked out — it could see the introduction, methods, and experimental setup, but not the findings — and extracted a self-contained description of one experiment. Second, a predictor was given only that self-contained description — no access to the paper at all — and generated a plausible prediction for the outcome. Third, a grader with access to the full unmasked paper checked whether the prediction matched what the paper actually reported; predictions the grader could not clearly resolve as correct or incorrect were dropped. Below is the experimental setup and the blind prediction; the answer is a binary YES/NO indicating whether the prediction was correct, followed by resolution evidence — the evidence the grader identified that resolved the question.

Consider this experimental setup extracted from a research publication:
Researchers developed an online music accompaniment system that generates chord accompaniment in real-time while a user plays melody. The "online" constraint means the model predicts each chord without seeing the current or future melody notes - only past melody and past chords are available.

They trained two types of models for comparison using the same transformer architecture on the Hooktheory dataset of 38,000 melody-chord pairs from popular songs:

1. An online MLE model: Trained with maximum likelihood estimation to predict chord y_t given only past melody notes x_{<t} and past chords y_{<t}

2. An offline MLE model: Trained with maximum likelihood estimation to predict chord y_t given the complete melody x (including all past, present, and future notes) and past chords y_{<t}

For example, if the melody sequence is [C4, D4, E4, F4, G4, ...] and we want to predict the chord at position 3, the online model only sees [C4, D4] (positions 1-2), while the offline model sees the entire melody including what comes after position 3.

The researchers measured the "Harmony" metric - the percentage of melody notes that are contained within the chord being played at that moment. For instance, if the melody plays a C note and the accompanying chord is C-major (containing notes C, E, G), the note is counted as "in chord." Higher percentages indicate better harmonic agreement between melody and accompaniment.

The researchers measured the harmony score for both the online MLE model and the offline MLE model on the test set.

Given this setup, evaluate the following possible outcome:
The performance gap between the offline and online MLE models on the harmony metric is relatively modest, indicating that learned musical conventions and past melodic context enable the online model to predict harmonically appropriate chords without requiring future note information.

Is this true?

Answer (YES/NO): NO